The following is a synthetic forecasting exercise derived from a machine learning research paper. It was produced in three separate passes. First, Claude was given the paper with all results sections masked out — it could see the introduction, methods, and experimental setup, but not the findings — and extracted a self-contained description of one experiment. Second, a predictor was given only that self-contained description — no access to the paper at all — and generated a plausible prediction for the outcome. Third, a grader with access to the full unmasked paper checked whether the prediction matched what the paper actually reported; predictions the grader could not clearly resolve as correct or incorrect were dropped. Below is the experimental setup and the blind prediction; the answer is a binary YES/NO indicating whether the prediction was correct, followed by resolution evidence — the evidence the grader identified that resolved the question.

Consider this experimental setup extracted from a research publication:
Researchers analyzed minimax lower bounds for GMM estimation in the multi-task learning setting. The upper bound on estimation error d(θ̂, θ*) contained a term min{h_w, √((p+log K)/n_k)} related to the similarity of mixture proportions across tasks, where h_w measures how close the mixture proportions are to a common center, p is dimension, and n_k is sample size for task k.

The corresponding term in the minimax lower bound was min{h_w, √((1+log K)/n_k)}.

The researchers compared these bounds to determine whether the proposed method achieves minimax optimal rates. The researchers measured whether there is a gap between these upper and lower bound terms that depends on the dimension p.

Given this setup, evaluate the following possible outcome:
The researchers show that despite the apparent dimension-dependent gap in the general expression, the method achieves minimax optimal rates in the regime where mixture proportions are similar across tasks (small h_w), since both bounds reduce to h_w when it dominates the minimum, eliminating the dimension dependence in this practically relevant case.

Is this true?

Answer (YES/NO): YES